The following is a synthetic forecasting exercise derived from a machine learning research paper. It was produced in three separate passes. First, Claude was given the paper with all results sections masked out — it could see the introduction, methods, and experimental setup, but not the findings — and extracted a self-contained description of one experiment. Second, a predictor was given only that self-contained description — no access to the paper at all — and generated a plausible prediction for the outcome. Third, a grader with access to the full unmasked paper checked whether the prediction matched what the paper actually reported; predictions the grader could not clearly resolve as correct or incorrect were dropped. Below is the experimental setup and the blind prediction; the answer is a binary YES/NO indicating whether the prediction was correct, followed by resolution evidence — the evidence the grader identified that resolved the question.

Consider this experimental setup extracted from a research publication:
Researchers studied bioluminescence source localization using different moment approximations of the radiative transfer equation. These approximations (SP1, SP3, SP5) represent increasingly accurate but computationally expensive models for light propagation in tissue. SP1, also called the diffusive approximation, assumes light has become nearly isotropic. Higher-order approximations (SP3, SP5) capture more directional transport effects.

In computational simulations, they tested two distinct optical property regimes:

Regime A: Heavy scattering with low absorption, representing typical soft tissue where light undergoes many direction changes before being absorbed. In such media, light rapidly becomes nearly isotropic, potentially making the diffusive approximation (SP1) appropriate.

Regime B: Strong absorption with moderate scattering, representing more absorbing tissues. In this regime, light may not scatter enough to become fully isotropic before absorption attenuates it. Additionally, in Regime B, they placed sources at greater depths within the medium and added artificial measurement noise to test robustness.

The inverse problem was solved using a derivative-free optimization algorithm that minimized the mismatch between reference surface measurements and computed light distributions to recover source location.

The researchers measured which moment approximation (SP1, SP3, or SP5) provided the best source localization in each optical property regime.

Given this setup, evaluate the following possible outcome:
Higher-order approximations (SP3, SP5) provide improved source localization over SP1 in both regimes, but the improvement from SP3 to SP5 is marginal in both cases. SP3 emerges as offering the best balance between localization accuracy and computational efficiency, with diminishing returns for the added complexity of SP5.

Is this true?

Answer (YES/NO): NO